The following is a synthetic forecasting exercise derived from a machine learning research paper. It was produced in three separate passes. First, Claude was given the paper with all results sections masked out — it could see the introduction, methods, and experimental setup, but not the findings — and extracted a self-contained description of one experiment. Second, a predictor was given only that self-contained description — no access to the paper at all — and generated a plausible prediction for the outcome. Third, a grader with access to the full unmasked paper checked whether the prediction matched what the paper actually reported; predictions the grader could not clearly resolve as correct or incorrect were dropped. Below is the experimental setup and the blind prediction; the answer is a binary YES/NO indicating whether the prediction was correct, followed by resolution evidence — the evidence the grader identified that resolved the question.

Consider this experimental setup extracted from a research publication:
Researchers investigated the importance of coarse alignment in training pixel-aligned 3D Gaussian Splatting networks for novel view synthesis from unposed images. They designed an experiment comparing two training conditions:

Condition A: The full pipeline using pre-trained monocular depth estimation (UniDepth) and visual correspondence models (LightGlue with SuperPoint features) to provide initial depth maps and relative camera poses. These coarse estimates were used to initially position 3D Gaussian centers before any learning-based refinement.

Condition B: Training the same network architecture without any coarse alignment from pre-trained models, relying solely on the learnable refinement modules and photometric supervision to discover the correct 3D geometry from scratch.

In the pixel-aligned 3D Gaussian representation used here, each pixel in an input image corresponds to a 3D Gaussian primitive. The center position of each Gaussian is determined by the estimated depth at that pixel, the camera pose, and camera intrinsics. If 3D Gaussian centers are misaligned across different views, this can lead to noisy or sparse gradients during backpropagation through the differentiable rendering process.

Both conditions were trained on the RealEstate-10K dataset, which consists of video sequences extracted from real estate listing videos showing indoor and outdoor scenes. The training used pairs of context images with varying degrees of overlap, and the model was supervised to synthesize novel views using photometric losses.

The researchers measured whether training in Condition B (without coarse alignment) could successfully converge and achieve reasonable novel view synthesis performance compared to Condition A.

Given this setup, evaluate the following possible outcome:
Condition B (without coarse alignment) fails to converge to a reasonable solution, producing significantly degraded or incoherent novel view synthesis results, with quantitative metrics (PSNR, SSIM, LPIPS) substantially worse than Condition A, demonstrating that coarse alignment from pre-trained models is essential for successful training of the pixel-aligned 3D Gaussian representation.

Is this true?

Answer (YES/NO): YES